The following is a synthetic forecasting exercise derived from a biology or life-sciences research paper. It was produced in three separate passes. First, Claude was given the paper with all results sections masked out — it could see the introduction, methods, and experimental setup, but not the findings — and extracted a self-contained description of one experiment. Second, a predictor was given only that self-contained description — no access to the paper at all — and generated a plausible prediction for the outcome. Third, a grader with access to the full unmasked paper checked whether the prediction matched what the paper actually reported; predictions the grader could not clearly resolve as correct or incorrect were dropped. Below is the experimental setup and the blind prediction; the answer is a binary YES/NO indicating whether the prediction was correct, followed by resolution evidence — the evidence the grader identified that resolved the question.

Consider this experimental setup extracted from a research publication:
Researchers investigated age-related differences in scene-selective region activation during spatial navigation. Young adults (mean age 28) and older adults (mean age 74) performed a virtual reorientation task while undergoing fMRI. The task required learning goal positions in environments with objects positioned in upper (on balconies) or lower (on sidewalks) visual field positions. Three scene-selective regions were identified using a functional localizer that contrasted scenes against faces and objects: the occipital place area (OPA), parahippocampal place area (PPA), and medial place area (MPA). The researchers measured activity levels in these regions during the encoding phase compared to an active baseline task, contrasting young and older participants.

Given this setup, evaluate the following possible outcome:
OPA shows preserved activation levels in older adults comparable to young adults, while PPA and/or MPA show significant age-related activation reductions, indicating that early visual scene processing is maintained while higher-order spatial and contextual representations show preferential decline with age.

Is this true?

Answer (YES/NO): NO